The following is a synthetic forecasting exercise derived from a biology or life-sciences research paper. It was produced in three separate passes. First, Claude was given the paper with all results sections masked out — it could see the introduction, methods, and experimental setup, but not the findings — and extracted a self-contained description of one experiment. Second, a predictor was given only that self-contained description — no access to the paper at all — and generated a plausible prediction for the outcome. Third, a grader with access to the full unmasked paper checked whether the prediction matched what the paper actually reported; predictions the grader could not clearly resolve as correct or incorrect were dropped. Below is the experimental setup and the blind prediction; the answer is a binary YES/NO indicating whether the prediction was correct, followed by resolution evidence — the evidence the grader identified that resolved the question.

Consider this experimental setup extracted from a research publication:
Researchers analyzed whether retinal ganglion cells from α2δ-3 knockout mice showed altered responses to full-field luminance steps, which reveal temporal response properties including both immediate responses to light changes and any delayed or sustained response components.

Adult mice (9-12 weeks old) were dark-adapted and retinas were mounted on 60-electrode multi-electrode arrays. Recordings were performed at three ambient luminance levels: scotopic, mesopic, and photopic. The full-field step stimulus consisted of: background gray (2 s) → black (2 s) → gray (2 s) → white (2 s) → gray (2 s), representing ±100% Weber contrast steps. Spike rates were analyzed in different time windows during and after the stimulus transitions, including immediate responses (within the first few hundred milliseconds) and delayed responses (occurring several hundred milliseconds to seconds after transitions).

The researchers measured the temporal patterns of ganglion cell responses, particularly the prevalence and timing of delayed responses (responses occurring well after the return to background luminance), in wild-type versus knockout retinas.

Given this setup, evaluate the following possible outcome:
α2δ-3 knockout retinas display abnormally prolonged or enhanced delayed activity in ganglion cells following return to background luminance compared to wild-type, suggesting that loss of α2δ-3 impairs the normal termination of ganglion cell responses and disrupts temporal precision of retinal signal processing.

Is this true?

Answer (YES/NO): NO